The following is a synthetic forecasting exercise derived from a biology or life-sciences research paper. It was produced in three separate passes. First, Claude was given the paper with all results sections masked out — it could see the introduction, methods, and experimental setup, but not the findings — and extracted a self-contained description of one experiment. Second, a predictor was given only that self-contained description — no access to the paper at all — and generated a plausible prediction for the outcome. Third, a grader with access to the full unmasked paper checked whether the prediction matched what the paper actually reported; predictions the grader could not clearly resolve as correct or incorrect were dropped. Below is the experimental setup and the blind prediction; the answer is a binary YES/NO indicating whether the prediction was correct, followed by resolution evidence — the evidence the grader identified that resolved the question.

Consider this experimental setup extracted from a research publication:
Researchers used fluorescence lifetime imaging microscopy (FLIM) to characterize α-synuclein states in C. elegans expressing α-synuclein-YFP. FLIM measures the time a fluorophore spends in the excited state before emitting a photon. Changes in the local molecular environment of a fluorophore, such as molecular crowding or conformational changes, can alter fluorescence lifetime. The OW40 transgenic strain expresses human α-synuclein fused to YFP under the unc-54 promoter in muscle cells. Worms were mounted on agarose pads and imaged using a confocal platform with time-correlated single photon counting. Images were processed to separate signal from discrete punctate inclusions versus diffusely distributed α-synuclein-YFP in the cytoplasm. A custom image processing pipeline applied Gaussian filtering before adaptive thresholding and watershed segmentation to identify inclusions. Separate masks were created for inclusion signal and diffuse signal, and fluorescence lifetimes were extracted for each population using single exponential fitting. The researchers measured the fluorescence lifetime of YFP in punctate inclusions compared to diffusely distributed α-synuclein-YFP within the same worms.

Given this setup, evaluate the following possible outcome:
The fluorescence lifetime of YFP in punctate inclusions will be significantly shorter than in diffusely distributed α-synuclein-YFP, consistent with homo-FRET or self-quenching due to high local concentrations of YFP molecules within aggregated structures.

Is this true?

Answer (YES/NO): NO